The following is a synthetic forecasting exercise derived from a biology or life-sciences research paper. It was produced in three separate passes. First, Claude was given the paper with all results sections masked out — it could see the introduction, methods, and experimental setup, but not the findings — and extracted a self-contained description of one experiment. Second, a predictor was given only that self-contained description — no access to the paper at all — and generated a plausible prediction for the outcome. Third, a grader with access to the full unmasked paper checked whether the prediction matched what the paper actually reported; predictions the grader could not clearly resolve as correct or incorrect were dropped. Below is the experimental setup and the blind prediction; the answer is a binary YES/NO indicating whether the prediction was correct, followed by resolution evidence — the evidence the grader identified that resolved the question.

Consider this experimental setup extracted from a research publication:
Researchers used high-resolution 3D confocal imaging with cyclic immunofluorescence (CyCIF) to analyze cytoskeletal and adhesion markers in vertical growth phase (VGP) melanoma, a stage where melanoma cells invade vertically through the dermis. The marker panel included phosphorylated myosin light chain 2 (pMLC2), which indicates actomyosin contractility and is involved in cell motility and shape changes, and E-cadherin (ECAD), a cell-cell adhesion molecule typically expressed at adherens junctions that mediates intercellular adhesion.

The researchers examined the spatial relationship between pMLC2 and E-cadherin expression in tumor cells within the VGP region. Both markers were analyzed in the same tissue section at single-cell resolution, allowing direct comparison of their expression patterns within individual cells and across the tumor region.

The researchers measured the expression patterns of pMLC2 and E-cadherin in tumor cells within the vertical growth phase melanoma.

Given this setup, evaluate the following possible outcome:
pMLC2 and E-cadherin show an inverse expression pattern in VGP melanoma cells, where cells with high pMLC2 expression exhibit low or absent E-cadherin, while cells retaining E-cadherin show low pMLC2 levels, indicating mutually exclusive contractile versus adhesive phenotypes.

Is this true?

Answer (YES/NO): YES